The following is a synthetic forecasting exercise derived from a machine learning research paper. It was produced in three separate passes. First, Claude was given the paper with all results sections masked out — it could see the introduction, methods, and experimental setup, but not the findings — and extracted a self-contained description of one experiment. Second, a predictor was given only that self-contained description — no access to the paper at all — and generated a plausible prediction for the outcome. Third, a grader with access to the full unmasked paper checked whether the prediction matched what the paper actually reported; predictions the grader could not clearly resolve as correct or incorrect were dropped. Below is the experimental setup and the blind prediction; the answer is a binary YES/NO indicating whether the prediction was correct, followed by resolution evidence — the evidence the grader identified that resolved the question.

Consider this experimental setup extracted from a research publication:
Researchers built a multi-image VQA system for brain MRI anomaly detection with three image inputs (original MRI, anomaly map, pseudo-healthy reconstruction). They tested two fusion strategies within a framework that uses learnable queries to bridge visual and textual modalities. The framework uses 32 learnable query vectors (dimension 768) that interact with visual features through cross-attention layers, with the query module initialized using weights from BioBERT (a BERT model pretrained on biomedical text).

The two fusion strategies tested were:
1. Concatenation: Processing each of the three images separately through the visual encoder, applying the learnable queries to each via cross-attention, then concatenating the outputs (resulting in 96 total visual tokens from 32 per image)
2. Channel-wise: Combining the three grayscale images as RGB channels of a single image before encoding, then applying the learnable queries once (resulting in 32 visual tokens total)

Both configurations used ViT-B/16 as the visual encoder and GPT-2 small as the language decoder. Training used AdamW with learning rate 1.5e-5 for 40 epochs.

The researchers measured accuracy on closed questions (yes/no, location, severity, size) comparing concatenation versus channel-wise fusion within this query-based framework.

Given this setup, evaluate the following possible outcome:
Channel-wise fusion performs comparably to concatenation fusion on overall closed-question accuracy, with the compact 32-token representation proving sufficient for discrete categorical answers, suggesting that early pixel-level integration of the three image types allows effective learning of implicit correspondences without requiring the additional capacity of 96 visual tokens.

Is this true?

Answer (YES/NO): YES